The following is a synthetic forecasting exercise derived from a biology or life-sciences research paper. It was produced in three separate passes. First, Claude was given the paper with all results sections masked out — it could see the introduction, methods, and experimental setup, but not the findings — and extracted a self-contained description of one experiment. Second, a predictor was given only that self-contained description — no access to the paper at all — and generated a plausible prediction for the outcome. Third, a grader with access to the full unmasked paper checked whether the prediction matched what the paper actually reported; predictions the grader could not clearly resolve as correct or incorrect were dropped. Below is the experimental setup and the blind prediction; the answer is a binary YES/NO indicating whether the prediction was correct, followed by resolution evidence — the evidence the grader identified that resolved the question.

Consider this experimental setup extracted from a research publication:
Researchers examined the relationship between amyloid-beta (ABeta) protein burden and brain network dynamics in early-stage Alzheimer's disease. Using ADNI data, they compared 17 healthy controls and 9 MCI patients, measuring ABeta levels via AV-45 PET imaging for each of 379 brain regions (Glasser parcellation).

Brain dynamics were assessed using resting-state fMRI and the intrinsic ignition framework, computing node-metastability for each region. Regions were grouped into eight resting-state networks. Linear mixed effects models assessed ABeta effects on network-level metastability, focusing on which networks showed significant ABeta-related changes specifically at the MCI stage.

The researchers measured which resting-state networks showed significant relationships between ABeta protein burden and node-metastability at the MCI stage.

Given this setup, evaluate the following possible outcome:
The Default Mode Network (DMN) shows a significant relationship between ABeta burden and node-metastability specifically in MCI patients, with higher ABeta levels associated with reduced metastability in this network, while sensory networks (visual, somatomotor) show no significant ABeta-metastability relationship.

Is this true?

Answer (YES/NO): NO